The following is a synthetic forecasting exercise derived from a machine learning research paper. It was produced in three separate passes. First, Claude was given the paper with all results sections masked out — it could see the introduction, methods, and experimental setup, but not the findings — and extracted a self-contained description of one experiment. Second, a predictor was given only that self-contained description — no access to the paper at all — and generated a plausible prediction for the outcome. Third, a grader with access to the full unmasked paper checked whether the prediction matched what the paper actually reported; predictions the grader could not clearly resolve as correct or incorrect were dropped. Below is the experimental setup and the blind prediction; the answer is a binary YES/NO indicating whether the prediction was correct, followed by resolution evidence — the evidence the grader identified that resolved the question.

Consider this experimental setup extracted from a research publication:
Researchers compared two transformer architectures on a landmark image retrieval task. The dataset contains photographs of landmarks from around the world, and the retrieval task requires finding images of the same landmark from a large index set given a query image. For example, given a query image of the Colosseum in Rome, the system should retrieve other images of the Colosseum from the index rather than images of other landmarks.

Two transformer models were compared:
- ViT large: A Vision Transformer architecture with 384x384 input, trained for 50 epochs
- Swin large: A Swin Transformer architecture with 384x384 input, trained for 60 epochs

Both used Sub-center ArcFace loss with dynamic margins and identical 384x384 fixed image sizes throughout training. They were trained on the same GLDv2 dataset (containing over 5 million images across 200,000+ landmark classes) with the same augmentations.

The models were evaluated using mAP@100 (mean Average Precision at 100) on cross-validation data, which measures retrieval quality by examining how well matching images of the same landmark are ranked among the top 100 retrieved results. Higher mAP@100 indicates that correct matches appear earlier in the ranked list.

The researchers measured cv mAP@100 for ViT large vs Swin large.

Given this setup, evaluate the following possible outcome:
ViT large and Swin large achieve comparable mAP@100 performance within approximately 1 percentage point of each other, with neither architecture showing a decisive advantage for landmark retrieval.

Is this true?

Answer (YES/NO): NO